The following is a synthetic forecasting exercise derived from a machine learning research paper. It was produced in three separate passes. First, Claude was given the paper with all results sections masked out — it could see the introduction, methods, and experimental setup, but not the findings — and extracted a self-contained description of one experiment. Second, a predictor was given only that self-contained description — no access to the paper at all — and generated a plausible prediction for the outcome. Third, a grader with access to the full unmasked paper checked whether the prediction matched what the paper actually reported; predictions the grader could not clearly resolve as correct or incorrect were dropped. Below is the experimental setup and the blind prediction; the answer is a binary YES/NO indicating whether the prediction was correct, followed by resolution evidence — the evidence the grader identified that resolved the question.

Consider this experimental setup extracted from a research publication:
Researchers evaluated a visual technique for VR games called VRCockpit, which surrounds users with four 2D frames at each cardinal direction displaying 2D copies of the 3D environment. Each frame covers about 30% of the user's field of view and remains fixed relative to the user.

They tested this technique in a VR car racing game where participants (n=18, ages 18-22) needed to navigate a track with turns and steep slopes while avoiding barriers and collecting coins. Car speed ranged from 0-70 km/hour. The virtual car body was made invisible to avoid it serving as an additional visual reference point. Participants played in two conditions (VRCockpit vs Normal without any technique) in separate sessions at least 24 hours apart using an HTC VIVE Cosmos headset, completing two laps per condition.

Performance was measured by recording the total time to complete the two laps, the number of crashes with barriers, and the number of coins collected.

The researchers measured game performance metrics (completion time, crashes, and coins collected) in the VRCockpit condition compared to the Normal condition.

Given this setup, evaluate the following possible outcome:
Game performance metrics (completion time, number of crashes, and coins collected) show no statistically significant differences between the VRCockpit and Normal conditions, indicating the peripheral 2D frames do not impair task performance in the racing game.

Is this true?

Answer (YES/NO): YES